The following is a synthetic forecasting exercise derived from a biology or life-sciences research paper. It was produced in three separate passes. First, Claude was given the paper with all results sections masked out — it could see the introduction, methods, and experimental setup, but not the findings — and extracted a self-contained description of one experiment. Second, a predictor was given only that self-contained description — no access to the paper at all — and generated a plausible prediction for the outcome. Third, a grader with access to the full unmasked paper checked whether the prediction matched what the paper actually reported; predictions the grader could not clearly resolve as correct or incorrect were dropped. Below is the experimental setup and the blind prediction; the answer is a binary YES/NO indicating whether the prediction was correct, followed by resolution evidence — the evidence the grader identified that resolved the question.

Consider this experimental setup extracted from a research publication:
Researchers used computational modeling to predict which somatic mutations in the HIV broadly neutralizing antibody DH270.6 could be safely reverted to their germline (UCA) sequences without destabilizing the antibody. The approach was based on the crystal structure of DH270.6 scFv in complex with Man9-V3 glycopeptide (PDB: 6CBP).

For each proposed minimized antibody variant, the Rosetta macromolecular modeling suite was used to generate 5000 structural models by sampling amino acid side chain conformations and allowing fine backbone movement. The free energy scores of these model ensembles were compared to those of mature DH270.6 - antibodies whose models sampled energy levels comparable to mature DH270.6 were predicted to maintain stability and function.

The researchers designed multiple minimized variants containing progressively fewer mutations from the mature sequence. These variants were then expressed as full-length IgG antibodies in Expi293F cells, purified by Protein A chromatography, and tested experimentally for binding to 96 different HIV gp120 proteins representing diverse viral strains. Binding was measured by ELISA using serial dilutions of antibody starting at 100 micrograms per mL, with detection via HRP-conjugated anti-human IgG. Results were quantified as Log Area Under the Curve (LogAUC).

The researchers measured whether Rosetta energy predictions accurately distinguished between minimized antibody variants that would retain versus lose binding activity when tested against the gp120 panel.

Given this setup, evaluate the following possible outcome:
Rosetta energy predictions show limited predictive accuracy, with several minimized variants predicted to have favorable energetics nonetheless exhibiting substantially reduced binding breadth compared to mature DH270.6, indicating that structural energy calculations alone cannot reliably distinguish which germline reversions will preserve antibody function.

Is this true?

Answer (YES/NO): NO